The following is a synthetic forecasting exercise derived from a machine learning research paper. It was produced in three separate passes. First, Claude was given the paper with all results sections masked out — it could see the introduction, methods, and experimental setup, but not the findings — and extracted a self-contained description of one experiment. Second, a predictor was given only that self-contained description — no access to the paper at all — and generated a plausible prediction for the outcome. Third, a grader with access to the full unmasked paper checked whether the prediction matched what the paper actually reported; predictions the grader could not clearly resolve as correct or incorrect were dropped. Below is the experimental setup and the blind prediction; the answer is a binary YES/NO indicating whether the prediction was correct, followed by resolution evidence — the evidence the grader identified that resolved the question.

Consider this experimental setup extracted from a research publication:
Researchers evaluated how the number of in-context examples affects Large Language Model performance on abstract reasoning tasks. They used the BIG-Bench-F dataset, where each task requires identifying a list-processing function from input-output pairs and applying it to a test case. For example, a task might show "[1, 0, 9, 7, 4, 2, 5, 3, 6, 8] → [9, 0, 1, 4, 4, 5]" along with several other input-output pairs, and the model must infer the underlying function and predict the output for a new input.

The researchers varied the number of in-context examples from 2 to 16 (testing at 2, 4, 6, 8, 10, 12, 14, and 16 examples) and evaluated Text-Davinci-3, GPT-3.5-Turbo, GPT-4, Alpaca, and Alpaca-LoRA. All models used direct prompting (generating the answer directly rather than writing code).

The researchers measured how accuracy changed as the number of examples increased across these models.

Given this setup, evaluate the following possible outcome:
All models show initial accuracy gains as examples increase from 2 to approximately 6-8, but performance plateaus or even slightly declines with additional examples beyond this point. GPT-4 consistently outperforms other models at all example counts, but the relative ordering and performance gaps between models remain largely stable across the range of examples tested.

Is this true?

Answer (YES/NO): NO